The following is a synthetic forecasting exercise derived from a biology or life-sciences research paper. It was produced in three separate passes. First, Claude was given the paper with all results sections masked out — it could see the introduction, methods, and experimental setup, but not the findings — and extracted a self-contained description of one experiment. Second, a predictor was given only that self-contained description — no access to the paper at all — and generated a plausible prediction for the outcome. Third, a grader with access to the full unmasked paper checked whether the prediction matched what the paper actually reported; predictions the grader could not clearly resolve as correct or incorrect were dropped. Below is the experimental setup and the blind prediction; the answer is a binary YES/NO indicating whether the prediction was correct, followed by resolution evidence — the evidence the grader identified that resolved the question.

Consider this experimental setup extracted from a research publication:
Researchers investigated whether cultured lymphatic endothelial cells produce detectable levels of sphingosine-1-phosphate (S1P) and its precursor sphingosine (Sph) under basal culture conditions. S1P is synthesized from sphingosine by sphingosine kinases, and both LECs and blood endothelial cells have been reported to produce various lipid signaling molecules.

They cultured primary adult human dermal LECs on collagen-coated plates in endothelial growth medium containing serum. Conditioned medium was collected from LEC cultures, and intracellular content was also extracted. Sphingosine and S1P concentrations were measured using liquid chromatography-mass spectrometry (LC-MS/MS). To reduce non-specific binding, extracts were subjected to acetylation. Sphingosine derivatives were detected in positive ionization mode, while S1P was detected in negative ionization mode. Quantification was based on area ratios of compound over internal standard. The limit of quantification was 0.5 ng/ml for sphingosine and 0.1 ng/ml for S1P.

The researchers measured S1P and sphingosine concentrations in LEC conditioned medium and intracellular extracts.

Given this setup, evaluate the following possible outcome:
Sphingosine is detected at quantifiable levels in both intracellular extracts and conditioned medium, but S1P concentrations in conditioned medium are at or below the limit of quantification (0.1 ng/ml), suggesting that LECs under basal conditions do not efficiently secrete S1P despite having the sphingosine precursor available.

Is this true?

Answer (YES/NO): NO